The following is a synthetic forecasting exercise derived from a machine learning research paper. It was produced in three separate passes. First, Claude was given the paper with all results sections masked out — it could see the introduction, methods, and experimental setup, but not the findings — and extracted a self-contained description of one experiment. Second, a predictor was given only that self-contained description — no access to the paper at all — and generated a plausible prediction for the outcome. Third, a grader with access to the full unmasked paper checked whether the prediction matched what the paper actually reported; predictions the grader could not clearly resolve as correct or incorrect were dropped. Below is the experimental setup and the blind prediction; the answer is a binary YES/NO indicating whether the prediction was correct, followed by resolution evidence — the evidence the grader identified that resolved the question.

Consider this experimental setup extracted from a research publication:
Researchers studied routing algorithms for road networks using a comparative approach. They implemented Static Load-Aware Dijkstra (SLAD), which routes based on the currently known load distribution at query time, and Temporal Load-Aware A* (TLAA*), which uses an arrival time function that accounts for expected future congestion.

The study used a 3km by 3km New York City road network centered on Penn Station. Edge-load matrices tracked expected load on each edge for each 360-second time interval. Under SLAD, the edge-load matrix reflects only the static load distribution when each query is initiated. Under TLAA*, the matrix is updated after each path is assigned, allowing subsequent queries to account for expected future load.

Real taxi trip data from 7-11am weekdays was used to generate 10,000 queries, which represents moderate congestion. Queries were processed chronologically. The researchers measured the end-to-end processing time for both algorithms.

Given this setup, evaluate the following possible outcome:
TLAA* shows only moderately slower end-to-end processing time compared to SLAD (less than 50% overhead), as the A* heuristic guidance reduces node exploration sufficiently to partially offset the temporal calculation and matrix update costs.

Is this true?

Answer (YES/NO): NO